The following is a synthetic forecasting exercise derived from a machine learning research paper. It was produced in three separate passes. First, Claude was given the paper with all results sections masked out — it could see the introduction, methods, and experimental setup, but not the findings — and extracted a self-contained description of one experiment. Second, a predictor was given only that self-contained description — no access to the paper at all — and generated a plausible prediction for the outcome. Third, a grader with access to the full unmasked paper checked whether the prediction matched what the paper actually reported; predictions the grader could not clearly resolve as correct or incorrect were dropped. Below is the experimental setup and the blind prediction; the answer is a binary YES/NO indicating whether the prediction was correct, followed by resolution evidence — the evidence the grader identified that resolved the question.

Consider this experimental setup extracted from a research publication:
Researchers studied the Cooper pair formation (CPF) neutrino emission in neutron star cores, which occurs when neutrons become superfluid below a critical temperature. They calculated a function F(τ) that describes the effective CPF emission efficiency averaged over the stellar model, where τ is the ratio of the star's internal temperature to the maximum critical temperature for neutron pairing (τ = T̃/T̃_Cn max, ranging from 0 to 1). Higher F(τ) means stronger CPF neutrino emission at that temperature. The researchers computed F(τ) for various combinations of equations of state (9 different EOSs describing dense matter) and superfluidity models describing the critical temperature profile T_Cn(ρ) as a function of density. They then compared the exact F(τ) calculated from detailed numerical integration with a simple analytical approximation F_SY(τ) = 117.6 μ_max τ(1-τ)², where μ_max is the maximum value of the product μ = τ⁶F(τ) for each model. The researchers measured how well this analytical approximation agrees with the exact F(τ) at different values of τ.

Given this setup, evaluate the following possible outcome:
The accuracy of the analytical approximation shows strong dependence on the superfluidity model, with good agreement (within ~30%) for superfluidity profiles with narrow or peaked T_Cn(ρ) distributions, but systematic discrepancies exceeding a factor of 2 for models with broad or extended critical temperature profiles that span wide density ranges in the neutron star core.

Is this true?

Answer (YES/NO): NO